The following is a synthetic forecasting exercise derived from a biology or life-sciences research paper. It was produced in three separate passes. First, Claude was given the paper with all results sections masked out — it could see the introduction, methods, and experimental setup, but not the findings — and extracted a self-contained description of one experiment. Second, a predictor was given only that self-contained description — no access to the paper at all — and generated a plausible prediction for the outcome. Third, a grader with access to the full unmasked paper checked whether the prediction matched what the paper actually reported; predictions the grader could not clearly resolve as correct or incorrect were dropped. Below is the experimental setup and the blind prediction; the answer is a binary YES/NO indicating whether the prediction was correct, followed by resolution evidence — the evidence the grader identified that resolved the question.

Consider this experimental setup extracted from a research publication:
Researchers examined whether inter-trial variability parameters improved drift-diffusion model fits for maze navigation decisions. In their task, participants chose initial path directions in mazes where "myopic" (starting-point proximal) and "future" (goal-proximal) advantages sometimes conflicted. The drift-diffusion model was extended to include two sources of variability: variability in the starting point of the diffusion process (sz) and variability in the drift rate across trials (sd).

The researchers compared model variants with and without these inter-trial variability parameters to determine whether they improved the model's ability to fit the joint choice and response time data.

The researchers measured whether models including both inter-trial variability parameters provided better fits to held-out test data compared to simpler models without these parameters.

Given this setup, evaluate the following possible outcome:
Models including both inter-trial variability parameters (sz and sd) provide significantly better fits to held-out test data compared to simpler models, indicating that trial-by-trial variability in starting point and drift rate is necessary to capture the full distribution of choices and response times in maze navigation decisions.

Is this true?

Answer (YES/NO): YES